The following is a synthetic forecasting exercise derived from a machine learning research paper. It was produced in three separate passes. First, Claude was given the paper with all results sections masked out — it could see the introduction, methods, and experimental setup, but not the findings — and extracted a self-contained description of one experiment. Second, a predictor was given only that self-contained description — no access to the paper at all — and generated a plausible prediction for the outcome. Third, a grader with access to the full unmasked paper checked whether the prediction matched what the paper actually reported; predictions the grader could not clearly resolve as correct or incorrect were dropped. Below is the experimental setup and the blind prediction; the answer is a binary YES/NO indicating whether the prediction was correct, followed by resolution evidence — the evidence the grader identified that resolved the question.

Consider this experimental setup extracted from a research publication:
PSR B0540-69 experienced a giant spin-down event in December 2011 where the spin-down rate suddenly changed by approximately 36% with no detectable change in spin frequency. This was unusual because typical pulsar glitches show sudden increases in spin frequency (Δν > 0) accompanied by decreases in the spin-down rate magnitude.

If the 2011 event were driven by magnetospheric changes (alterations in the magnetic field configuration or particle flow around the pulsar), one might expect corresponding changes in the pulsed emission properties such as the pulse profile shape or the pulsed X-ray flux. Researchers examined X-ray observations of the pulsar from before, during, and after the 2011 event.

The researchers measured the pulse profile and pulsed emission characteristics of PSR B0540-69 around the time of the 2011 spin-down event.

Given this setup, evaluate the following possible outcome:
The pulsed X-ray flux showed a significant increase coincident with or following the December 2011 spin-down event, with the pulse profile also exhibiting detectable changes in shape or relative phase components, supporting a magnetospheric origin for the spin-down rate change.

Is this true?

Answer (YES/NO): NO